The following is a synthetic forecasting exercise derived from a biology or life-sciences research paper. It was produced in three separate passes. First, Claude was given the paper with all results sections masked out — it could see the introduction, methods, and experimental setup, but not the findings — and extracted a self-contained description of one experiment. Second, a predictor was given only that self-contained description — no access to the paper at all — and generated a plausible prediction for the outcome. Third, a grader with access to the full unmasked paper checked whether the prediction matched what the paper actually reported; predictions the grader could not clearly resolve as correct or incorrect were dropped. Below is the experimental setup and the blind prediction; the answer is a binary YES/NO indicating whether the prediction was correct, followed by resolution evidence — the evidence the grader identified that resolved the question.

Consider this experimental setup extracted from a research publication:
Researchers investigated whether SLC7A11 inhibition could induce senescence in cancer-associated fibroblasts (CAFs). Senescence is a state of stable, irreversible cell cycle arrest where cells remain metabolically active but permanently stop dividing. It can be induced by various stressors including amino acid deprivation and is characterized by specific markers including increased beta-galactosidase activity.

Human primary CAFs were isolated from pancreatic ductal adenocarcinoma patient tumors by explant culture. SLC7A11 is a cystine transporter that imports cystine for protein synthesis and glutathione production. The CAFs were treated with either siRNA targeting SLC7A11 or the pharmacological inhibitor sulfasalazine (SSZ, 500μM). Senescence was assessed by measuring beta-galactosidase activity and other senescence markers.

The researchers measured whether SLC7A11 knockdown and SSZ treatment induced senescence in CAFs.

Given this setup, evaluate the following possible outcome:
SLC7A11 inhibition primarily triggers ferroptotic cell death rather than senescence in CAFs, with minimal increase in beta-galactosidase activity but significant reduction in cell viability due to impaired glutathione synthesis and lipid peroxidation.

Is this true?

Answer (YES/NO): NO